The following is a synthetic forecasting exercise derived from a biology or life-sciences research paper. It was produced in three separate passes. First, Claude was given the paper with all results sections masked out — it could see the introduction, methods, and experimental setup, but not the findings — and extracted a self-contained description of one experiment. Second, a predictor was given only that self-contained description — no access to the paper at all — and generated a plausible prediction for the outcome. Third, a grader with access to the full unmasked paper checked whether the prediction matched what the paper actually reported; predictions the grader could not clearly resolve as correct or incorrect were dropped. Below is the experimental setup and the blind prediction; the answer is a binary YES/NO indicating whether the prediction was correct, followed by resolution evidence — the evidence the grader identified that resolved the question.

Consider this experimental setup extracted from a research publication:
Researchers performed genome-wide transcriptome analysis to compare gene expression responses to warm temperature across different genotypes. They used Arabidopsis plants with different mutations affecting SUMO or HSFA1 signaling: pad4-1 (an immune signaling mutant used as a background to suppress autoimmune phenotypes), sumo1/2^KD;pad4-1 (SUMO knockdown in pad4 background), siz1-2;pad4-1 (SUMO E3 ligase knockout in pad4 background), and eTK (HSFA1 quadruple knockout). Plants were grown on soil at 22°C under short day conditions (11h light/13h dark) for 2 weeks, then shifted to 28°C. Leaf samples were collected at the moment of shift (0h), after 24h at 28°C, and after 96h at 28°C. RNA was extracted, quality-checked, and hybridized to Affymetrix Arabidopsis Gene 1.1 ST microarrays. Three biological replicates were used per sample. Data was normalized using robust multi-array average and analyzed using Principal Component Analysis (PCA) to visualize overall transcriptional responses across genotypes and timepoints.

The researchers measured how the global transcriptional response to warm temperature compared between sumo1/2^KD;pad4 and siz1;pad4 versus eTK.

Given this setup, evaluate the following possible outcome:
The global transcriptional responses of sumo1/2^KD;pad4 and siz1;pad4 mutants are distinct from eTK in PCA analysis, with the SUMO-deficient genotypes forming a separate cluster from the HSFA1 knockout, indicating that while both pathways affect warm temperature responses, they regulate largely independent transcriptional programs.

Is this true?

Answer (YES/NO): YES